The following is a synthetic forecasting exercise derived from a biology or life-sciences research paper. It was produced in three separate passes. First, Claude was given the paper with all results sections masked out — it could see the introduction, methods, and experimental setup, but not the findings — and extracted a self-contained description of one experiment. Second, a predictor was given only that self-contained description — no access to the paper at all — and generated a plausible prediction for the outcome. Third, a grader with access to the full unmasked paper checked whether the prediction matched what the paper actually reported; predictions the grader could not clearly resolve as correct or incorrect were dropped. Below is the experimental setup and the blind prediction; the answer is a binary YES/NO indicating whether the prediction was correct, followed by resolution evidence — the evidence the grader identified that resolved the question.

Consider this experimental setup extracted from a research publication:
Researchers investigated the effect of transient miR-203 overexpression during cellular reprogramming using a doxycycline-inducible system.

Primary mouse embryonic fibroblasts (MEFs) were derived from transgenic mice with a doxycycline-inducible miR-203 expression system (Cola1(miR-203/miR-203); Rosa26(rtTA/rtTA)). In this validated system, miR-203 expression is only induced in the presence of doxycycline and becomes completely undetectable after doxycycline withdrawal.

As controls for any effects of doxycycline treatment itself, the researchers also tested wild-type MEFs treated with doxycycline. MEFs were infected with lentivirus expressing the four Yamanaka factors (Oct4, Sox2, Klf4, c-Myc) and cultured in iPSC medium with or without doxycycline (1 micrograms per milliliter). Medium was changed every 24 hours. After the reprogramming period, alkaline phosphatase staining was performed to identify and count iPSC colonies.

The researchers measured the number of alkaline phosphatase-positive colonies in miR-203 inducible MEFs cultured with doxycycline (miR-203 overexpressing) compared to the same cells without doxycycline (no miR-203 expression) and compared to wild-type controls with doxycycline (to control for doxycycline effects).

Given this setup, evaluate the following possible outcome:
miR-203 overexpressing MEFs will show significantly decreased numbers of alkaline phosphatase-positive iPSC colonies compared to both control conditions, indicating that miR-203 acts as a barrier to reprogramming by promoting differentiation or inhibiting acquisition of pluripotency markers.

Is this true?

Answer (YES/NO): YES